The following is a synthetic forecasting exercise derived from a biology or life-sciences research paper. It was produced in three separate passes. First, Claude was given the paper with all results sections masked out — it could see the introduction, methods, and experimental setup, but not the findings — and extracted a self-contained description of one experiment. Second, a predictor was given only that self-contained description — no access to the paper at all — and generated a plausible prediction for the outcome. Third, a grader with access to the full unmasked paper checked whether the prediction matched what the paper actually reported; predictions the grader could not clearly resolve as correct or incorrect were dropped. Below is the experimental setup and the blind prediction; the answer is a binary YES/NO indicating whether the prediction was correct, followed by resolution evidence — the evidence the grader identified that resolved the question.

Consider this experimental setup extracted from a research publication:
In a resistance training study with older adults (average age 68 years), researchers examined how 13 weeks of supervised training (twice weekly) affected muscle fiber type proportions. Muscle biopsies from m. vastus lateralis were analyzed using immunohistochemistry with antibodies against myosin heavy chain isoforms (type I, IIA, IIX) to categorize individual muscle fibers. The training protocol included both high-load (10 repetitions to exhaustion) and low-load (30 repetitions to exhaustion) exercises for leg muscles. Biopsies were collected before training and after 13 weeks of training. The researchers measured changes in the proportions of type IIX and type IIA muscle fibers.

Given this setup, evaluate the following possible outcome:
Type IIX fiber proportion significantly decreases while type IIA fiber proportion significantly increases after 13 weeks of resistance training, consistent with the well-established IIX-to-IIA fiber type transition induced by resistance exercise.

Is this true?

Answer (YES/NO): YES